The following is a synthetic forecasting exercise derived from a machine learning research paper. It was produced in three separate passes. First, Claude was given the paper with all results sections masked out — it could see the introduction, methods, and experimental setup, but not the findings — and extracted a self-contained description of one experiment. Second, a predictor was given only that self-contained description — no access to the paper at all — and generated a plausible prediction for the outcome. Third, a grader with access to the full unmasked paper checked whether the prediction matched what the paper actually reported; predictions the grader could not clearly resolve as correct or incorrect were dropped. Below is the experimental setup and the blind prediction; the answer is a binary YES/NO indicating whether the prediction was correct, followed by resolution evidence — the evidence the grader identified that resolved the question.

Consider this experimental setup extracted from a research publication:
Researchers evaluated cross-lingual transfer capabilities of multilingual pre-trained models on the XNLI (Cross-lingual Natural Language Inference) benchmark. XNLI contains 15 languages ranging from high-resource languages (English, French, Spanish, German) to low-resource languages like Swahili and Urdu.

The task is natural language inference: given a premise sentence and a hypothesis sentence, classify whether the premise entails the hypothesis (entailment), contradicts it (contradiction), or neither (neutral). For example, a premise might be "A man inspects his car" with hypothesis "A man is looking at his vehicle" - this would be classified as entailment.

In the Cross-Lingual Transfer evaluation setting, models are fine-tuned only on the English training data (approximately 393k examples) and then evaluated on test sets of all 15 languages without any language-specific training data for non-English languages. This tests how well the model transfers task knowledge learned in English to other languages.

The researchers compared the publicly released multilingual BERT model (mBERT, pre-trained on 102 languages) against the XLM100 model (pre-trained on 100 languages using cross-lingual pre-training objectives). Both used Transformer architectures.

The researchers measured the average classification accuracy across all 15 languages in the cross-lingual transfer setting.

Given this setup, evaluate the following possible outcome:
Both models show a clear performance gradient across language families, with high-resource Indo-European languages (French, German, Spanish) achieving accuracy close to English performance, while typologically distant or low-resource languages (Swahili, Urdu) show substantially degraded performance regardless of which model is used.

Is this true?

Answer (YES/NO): NO